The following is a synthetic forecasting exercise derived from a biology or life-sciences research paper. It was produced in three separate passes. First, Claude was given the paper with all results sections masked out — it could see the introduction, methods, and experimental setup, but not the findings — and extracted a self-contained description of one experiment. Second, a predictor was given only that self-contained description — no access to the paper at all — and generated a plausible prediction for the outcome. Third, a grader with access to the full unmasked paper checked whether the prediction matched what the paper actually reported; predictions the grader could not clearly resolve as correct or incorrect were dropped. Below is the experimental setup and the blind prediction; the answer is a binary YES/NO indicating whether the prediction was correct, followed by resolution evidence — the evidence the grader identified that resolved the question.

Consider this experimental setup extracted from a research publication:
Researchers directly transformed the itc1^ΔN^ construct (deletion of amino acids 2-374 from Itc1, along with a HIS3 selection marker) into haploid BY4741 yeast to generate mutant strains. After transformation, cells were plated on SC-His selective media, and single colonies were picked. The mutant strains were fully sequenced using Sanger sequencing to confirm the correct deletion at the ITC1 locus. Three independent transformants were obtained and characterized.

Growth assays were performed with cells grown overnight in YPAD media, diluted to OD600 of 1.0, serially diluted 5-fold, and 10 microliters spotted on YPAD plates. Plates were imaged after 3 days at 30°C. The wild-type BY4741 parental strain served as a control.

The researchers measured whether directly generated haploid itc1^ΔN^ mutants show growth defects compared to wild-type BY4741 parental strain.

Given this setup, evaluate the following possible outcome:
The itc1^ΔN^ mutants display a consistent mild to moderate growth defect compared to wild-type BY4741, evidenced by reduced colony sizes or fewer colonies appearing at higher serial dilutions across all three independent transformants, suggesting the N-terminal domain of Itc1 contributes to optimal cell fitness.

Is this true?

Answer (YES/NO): NO